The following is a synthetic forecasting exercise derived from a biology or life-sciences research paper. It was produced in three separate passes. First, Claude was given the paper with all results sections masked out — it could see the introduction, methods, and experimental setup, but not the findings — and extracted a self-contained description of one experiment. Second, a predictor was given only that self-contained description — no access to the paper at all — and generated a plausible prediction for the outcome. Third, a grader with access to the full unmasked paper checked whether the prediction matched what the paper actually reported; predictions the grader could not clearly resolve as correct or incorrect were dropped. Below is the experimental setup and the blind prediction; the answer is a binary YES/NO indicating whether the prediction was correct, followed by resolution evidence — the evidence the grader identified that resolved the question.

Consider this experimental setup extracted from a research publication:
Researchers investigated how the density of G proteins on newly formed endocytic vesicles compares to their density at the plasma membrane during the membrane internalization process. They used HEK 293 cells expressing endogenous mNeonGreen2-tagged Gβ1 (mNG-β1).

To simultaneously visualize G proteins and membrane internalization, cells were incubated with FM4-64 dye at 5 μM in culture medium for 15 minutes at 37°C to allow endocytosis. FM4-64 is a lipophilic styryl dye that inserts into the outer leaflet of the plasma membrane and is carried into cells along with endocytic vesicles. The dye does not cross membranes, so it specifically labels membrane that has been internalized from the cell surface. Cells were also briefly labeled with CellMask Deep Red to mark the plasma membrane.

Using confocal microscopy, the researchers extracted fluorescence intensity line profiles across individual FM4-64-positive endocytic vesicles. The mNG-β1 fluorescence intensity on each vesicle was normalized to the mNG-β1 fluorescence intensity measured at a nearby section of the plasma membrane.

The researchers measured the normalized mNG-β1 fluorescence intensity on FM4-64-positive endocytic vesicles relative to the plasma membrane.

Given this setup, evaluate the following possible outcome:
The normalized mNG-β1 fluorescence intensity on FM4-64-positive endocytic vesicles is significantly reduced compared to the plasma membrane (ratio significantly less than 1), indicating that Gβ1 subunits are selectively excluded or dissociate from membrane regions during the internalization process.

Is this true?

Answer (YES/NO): YES